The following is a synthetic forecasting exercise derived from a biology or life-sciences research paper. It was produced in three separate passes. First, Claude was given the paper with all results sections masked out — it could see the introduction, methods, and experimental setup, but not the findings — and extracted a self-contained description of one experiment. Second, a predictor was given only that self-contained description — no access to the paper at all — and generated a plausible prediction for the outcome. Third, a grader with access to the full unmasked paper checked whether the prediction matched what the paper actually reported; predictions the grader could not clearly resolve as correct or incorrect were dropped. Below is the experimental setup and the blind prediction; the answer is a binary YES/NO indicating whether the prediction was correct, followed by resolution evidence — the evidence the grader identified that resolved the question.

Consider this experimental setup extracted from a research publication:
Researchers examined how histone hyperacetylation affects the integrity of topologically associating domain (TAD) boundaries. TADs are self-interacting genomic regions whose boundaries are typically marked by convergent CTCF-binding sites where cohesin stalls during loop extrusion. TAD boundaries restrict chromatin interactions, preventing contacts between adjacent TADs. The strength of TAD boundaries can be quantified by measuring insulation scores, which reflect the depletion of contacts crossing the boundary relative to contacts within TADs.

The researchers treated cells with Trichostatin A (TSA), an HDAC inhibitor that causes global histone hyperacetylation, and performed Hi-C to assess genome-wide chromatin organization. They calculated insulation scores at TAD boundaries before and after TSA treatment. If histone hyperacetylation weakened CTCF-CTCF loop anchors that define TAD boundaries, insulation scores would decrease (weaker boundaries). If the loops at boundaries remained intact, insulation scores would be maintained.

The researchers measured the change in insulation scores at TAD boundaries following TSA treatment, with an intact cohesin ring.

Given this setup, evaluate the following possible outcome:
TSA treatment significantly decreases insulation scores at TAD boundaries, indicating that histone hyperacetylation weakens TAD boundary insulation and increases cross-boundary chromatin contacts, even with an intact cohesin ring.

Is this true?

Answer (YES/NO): NO